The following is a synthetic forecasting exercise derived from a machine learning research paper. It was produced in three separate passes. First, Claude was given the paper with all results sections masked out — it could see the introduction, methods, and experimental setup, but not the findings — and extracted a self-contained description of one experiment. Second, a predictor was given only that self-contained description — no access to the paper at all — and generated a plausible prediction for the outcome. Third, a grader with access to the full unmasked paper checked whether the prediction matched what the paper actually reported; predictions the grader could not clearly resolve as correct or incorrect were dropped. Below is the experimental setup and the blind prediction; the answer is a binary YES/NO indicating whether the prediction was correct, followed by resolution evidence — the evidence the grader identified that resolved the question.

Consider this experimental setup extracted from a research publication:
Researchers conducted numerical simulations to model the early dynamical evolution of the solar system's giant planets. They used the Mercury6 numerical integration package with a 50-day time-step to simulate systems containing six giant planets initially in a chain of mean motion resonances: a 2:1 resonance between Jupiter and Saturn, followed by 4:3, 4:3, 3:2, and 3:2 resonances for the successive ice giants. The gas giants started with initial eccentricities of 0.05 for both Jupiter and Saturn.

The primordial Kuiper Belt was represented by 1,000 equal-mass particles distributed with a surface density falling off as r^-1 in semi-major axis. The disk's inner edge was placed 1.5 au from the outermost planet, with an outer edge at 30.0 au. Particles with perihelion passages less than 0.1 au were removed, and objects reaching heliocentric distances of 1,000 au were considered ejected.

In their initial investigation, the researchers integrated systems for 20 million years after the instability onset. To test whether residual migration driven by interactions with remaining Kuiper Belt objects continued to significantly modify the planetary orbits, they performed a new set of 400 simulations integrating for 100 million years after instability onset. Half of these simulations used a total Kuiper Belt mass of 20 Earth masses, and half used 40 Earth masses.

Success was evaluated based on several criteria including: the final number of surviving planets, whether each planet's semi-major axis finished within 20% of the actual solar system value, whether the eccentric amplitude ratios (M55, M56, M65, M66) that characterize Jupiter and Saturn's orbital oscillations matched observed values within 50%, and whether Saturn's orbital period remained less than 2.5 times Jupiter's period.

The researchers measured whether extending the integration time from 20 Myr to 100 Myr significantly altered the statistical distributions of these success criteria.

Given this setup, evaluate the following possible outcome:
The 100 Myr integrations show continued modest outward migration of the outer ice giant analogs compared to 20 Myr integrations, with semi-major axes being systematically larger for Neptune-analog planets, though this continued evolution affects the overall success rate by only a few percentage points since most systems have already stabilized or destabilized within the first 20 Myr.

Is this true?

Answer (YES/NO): YES